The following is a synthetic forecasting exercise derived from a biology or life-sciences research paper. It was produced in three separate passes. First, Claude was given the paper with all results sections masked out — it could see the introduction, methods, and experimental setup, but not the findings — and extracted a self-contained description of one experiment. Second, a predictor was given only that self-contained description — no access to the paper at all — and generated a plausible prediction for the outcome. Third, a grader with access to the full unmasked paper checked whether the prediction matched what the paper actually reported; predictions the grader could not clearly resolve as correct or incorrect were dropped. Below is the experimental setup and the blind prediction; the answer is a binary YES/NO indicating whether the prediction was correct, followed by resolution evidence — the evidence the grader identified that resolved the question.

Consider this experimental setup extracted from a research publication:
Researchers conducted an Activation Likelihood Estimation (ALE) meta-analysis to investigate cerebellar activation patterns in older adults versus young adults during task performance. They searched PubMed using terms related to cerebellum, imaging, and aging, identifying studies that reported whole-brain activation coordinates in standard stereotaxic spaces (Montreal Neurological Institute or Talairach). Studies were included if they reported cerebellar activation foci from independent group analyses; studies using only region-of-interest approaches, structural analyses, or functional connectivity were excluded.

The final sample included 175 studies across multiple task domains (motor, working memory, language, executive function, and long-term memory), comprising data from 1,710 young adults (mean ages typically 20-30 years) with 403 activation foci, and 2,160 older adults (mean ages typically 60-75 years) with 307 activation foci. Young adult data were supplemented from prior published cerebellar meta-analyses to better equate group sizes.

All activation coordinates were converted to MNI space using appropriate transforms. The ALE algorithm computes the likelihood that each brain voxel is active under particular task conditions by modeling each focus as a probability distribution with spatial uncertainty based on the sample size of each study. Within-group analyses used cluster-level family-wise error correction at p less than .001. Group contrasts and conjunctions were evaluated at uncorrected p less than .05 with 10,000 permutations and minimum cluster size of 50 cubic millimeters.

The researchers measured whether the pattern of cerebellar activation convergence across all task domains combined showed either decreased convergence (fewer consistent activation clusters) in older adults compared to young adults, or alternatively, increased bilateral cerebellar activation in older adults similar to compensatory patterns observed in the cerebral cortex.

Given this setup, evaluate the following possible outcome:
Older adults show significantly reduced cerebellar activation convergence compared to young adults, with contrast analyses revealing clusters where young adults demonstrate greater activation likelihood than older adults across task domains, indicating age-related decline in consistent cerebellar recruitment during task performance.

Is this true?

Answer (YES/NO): NO